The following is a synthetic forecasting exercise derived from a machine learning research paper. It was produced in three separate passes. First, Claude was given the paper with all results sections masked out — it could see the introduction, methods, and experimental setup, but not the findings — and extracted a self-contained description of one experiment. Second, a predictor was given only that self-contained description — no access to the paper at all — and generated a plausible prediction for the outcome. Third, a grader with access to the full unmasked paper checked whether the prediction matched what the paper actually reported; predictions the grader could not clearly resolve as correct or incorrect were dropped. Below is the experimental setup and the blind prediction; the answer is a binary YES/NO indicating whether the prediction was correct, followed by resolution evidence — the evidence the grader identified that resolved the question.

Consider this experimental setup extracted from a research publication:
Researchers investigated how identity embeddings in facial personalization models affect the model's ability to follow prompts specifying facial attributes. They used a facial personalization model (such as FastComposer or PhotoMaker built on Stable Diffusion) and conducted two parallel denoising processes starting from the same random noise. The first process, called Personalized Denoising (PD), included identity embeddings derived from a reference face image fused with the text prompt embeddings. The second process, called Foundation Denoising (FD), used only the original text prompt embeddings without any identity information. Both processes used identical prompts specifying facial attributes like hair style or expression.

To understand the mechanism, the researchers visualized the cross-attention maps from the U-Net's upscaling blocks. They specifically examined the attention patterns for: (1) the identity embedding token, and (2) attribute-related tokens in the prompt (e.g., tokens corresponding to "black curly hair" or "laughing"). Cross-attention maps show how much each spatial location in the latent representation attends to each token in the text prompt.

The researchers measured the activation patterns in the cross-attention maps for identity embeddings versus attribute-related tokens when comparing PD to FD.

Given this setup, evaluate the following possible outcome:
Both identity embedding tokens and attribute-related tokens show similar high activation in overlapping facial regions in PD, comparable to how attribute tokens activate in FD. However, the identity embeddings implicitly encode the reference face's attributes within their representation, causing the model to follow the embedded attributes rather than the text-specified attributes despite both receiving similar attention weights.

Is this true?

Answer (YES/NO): NO